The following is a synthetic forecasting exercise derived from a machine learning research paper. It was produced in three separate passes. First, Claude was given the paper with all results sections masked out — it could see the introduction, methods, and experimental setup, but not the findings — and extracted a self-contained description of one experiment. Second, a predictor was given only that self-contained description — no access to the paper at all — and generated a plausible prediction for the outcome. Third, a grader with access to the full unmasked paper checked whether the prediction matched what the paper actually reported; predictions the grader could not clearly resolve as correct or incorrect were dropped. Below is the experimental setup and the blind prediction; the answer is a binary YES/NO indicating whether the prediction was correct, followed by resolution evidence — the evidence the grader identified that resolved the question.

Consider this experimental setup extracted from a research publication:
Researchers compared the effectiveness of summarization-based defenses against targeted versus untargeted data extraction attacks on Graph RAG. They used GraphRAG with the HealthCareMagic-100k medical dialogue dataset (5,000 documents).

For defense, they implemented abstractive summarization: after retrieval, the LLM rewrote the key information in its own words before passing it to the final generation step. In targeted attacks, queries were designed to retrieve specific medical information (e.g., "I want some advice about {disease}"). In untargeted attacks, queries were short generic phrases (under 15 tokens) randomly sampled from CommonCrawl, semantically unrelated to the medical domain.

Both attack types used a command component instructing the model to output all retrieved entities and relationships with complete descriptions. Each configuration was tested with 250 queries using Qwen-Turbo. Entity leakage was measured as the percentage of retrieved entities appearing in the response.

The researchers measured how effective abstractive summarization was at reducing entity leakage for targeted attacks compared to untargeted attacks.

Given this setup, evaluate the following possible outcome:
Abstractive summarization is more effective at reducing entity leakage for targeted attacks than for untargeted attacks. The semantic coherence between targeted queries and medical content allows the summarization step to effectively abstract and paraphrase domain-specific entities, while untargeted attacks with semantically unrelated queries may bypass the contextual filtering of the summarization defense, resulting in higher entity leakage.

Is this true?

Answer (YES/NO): NO